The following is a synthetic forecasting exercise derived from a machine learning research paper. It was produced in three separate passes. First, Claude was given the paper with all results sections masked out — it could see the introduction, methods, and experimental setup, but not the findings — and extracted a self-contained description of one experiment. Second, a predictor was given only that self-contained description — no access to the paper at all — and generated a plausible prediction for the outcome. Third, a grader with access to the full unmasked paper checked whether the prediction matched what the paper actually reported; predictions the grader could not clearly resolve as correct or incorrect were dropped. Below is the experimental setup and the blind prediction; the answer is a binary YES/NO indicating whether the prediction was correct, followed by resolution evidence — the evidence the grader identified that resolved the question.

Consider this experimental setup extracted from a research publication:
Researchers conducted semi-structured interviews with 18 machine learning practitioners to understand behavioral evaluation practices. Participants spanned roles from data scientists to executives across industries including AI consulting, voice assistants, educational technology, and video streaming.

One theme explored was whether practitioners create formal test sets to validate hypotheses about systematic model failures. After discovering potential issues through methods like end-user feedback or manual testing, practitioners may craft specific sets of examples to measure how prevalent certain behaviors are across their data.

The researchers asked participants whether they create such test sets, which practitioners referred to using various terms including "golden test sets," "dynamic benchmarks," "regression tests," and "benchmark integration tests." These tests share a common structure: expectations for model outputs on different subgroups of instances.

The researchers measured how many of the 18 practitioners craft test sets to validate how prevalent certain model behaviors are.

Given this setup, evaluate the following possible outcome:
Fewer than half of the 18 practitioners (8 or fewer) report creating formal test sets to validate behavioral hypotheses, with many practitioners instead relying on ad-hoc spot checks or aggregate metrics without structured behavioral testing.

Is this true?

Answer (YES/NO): NO